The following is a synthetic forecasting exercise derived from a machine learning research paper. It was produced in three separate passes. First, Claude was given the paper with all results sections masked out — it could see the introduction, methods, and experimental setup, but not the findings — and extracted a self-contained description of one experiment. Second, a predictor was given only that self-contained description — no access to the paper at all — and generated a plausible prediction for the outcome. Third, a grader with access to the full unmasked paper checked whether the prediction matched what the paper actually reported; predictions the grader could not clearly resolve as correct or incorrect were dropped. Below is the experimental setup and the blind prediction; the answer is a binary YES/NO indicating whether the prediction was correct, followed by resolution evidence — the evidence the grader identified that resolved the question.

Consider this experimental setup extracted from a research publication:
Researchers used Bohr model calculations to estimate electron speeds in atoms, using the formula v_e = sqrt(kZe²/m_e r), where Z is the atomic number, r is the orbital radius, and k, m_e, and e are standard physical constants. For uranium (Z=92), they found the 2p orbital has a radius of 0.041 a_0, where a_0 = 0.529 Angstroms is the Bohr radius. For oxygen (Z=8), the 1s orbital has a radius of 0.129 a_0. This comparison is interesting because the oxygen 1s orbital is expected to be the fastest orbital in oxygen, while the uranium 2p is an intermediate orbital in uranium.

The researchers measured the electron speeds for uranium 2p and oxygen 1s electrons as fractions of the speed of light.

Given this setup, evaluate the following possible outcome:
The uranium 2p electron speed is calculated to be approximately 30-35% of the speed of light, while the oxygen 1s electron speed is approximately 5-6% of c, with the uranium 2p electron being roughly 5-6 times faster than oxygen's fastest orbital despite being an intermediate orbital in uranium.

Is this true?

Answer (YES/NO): NO